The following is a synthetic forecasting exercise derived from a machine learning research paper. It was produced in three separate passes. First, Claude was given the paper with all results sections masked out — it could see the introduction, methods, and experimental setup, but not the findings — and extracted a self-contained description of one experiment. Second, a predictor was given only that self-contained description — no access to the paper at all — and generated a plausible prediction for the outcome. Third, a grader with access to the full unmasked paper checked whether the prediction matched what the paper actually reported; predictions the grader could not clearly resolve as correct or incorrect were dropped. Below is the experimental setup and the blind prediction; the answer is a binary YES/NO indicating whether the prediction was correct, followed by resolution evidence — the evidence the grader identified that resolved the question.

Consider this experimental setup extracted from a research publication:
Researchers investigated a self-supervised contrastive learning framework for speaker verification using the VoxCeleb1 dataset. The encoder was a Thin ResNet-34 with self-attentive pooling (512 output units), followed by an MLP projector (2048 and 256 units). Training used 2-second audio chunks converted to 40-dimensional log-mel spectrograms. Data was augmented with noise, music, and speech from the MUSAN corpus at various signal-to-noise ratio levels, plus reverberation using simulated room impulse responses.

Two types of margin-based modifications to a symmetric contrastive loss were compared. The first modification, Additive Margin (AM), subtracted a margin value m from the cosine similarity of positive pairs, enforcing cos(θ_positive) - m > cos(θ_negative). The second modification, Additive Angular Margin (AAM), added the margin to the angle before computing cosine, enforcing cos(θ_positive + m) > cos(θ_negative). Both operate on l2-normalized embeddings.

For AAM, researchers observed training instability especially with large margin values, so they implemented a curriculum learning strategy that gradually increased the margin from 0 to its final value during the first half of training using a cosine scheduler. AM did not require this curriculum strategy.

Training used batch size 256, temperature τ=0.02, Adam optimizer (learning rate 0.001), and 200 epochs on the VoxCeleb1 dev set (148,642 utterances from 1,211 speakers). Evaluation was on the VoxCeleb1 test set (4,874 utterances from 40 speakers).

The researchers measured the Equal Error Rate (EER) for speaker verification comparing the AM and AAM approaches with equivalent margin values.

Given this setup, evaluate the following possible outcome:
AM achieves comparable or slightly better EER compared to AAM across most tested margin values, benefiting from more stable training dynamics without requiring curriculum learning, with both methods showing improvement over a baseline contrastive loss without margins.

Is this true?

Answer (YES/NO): YES